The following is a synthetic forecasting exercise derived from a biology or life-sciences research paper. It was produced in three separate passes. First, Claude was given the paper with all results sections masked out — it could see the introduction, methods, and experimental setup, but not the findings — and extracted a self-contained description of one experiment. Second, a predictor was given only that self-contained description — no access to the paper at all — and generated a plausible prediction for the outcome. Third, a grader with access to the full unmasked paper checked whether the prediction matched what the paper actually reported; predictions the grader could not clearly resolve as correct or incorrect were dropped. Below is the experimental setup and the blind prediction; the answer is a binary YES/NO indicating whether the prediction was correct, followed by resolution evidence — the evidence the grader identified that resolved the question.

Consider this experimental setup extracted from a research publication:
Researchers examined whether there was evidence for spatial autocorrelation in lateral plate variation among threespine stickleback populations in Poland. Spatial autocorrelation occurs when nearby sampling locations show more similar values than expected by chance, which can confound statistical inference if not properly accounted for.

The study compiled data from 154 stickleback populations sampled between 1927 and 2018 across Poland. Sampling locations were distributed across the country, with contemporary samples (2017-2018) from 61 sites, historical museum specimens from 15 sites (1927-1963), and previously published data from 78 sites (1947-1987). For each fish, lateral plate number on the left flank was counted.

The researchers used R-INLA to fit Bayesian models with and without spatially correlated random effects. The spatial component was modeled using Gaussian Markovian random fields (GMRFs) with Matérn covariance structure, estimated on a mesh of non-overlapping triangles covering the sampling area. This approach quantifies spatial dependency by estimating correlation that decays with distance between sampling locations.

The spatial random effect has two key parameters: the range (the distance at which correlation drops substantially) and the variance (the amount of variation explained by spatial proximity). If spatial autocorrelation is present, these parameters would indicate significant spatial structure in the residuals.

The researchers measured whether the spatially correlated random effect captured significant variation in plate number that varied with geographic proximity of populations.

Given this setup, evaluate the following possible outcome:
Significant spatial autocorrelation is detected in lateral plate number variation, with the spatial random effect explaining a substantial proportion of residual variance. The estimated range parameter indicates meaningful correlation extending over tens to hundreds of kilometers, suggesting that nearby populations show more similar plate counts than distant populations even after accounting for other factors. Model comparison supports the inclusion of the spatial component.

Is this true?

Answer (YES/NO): NO